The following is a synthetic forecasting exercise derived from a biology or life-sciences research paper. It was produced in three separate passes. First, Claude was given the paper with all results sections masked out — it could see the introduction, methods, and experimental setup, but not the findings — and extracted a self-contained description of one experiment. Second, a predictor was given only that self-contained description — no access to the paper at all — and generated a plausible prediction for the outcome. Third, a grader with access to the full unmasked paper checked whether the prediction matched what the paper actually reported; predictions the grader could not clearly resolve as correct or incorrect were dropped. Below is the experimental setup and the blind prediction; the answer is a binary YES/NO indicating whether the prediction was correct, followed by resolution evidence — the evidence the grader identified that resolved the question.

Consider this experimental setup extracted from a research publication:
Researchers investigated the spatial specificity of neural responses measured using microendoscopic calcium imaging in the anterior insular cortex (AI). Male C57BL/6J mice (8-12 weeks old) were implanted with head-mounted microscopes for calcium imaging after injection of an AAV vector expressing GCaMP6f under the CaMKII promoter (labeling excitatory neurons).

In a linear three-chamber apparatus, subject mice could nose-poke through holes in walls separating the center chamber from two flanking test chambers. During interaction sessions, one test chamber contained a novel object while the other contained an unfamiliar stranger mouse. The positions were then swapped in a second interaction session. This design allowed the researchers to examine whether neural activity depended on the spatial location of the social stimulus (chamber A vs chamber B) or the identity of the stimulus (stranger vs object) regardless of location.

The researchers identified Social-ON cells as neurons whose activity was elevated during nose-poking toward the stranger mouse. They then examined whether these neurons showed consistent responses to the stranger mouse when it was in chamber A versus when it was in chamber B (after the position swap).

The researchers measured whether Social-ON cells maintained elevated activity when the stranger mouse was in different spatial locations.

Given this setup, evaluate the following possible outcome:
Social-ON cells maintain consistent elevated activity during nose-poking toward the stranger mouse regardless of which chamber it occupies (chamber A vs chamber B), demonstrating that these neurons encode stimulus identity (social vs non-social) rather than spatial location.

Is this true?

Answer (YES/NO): YES